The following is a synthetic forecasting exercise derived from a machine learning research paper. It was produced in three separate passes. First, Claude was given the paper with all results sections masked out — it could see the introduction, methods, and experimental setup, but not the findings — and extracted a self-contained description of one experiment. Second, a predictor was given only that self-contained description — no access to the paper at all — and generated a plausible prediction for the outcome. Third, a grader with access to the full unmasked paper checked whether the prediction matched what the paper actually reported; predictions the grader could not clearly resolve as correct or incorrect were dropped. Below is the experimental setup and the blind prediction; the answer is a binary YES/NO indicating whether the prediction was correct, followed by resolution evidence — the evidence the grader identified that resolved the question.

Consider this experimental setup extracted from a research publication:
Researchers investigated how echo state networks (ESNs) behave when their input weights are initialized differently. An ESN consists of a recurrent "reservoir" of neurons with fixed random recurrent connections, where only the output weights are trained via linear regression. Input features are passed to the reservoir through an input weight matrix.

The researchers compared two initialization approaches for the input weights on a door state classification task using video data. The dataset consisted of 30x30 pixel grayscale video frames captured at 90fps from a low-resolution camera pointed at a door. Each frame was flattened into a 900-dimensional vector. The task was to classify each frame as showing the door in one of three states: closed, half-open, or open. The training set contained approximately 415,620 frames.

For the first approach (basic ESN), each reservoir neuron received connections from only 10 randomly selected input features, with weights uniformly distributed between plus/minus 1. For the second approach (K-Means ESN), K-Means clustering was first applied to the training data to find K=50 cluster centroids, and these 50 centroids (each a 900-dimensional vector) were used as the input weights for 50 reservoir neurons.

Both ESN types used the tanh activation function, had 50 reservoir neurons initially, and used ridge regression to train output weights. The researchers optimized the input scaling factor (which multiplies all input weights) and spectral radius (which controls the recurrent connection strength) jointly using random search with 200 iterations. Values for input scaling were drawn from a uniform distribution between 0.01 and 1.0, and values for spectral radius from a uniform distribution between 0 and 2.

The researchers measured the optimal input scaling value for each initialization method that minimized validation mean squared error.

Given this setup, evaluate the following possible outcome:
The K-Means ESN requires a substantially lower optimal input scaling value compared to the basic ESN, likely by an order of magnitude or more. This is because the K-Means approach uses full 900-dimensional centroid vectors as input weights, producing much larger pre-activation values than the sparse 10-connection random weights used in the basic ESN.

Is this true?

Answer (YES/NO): YES